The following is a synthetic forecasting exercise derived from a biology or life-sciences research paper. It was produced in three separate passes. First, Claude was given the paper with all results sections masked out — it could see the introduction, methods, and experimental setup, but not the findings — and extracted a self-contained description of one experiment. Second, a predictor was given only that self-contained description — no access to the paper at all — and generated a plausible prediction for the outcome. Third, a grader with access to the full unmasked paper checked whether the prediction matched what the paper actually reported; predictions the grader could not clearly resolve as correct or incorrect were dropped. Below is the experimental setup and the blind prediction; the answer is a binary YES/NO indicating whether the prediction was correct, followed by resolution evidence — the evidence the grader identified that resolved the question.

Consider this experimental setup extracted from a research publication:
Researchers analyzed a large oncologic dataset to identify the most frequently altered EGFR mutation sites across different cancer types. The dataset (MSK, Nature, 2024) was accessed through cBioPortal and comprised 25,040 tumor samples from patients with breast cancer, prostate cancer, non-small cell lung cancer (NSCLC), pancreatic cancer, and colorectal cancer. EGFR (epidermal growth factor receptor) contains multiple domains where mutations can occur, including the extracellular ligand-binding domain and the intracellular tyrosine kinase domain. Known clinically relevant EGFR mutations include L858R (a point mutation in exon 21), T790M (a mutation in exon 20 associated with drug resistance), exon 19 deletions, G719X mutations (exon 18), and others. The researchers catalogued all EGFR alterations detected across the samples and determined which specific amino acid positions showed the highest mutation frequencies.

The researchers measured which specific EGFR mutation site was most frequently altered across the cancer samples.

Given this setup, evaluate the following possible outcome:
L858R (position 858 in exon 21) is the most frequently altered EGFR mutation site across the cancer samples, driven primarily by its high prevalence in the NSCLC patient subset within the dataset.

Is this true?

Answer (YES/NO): YES